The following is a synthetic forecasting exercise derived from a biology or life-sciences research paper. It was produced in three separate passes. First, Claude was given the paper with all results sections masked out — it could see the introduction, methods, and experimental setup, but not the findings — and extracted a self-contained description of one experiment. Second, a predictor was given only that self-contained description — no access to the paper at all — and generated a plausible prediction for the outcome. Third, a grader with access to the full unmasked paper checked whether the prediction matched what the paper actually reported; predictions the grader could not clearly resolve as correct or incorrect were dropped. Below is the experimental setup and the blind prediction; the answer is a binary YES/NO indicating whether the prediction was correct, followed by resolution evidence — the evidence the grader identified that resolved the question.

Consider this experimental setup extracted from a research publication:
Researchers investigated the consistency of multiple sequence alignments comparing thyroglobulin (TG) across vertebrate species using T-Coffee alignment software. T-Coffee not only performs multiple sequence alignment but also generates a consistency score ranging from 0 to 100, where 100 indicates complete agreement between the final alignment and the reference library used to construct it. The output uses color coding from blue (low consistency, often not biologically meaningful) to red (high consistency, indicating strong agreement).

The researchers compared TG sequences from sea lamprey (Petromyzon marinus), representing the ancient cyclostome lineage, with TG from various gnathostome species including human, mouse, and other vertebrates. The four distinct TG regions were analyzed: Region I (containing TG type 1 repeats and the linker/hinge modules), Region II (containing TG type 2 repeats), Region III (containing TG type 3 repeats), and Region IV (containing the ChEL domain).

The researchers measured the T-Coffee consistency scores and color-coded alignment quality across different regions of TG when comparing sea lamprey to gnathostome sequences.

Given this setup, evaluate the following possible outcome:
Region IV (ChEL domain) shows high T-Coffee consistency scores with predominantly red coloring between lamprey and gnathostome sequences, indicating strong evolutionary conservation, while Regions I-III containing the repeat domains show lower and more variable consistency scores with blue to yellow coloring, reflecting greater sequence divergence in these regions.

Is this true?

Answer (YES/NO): NO